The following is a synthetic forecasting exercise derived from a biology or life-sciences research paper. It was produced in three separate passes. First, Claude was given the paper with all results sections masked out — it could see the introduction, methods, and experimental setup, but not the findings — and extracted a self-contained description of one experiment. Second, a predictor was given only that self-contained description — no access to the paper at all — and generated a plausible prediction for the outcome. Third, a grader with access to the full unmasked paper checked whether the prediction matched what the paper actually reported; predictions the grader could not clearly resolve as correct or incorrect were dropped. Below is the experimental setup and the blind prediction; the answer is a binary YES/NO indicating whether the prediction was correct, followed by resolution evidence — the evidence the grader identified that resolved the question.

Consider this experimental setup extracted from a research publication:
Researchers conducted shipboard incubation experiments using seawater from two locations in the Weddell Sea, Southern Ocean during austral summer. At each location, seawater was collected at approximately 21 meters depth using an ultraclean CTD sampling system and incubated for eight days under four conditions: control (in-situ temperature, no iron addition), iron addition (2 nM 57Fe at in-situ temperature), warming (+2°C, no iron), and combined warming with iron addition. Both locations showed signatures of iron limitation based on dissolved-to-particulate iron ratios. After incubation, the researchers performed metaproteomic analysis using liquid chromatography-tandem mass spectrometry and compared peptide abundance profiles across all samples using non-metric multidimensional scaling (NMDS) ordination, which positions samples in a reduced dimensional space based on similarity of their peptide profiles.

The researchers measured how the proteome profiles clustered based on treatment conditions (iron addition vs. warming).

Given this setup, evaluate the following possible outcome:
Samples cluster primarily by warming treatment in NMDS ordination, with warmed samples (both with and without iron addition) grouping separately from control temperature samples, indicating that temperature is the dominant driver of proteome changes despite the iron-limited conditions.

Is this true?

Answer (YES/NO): NO